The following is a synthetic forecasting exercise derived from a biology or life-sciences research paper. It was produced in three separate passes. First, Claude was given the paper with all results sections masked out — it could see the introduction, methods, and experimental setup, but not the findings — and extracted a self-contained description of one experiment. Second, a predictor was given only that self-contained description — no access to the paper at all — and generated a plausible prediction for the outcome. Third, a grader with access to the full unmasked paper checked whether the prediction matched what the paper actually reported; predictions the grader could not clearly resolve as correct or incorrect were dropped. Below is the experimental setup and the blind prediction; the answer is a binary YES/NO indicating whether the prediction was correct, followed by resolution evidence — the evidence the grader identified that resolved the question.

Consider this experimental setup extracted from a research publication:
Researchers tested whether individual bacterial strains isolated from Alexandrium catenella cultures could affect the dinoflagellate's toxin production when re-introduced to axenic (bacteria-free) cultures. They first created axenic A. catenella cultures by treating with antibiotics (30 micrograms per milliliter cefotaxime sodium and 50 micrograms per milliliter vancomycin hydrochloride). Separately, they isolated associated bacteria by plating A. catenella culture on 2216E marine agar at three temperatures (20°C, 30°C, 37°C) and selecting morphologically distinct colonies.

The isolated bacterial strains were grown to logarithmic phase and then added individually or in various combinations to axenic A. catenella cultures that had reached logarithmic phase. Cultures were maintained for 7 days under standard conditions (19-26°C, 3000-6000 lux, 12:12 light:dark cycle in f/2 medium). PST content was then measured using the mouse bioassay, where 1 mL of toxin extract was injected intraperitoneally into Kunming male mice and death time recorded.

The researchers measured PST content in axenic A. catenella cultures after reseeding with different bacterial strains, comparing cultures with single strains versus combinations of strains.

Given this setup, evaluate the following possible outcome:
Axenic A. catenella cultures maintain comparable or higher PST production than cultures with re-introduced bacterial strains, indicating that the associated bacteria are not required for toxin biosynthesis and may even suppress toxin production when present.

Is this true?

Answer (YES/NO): NO